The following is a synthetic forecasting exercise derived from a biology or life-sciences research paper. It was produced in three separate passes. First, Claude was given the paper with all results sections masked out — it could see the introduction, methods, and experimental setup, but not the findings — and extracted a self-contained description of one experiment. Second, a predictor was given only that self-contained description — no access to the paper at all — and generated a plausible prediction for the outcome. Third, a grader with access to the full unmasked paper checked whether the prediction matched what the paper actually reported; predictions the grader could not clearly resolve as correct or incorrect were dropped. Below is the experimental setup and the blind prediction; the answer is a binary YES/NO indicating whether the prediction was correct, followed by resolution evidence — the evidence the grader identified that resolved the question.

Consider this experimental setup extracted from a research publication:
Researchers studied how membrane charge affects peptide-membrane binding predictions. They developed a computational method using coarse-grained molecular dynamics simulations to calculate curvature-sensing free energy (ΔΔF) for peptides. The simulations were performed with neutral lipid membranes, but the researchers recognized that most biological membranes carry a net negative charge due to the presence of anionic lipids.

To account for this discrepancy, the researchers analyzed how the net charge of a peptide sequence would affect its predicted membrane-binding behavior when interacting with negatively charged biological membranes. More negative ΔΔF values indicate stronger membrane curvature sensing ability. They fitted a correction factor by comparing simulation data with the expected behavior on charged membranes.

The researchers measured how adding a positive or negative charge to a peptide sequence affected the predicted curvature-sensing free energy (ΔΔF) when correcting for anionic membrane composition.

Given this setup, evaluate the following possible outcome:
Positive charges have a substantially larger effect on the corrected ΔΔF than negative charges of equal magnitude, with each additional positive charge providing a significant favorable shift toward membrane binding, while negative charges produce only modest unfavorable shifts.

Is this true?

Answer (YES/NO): NO